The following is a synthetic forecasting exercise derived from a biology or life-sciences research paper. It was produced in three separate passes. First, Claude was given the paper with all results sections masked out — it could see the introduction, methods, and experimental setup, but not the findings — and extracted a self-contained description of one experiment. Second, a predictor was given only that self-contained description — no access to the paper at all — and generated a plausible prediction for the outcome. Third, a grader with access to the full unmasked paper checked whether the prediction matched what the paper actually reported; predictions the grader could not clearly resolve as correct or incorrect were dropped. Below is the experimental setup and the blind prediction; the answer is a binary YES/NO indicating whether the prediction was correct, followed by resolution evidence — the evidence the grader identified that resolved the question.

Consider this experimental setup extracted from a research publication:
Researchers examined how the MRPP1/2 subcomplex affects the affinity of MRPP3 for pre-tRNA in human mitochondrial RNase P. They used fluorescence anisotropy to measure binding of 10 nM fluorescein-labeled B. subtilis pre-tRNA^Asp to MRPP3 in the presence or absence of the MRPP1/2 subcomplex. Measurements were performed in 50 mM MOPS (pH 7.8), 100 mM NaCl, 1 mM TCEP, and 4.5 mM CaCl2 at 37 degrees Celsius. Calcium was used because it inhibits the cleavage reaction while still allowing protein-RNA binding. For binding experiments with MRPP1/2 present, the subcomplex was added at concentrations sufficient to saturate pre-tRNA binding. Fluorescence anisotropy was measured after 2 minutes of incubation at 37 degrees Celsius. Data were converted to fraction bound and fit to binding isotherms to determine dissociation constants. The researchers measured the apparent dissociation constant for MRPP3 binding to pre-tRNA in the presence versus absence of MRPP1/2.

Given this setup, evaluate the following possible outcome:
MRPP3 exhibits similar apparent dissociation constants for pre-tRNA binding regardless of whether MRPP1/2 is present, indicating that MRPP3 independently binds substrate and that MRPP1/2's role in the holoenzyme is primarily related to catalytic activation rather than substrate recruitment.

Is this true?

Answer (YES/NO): NO